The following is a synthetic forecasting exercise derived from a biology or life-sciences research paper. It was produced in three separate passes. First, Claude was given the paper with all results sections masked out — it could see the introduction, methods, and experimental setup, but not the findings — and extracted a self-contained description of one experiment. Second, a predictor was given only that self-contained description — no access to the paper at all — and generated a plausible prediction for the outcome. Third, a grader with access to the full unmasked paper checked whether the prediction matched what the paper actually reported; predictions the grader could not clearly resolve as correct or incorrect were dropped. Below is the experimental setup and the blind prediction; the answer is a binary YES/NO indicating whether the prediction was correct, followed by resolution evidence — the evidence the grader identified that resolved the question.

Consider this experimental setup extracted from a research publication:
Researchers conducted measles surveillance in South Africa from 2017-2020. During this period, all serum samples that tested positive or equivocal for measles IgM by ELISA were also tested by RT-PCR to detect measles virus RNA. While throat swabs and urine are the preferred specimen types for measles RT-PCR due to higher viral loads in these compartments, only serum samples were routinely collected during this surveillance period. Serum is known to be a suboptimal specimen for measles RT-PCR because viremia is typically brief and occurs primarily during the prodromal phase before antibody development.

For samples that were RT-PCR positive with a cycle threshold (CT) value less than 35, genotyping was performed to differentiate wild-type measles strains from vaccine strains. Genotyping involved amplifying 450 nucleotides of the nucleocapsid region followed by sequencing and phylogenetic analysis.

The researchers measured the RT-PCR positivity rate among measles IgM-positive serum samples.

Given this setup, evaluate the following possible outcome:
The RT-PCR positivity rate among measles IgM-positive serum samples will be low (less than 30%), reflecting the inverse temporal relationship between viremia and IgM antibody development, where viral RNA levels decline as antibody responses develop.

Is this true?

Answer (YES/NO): NO